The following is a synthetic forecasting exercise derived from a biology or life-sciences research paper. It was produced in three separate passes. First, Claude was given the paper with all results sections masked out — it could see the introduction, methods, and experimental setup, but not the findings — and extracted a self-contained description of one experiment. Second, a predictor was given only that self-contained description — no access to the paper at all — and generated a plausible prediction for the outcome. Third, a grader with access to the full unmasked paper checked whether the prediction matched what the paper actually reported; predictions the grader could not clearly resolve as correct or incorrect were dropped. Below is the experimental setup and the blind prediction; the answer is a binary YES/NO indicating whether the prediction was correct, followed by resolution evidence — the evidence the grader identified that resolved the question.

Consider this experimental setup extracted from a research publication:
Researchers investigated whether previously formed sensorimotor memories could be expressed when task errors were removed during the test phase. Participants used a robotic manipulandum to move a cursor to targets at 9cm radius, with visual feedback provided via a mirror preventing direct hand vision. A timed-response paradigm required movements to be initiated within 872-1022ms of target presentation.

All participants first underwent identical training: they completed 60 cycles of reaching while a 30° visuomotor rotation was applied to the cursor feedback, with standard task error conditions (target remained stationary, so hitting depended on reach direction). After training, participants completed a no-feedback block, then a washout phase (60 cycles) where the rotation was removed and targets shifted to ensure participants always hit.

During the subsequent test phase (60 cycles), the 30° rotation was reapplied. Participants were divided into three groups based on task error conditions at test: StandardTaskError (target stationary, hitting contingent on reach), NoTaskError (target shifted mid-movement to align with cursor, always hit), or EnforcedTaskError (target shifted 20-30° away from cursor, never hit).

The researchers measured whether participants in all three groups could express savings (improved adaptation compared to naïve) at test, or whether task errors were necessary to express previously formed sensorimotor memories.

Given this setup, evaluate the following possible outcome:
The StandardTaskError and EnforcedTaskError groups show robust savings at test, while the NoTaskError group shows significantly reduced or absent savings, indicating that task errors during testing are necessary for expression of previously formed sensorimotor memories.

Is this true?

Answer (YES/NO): NO